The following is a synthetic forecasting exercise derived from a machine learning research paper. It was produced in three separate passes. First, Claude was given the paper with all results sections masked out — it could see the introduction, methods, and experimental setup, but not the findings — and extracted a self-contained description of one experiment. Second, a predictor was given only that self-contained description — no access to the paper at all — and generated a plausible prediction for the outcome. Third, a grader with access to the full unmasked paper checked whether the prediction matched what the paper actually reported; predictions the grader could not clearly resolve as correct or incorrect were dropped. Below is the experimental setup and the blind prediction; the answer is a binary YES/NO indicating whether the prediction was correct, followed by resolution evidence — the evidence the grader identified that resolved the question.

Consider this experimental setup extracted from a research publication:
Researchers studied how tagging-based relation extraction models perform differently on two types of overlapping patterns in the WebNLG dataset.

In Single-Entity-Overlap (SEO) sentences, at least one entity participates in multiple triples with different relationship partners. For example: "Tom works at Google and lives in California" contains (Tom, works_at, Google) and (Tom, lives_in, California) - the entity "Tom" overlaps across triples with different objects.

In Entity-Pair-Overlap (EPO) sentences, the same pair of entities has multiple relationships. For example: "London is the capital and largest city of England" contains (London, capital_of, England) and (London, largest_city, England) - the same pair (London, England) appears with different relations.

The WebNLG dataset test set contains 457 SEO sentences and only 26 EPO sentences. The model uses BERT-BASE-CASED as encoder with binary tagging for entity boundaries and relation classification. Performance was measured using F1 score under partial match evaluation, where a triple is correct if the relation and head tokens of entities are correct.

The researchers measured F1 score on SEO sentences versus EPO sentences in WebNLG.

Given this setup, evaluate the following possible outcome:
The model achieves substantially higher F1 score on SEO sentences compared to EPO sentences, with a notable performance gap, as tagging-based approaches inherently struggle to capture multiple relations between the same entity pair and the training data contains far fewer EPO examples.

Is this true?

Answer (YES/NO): NO